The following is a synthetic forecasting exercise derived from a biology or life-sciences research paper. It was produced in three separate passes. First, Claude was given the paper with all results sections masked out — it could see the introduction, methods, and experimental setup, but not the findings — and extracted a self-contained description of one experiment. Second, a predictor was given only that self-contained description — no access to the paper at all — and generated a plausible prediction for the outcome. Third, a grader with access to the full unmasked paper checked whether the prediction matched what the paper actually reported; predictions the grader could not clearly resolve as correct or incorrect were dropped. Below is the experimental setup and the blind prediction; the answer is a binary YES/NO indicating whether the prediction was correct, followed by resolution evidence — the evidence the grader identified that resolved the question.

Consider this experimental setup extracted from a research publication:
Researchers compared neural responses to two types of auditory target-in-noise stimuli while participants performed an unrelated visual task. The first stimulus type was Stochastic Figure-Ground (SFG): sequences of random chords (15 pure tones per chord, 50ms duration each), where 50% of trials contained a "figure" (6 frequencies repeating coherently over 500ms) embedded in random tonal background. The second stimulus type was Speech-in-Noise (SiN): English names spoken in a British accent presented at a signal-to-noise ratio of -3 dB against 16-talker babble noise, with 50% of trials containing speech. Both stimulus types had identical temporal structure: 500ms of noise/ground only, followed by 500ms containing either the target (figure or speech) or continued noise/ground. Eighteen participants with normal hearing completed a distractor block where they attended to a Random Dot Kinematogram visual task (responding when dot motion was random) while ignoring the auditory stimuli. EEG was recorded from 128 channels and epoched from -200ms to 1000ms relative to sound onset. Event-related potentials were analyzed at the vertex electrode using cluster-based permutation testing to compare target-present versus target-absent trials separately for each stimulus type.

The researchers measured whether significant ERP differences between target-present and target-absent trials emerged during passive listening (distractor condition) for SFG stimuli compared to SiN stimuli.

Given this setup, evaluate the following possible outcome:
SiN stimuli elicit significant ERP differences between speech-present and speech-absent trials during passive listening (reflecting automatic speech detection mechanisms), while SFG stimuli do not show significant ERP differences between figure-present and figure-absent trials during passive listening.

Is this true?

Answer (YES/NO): NO